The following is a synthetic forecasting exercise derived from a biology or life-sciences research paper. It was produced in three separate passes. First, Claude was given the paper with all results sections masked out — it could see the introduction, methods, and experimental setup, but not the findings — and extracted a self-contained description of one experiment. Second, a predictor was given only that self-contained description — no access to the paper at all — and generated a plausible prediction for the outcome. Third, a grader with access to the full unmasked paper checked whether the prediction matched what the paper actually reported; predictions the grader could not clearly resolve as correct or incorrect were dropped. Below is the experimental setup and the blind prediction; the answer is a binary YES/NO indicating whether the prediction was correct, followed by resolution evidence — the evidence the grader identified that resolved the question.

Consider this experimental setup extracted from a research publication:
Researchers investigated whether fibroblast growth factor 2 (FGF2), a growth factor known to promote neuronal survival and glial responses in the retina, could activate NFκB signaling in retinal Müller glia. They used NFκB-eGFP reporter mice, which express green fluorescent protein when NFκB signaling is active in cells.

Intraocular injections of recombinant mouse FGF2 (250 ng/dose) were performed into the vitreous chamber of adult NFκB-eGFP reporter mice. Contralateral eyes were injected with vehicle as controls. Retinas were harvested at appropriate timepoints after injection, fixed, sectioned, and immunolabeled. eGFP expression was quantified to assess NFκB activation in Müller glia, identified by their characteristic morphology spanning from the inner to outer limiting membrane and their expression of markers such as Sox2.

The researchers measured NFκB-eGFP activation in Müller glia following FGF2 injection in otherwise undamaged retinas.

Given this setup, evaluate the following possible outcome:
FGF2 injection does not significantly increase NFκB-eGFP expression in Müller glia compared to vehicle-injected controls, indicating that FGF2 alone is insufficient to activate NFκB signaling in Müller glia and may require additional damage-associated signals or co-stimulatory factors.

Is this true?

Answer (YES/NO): YES